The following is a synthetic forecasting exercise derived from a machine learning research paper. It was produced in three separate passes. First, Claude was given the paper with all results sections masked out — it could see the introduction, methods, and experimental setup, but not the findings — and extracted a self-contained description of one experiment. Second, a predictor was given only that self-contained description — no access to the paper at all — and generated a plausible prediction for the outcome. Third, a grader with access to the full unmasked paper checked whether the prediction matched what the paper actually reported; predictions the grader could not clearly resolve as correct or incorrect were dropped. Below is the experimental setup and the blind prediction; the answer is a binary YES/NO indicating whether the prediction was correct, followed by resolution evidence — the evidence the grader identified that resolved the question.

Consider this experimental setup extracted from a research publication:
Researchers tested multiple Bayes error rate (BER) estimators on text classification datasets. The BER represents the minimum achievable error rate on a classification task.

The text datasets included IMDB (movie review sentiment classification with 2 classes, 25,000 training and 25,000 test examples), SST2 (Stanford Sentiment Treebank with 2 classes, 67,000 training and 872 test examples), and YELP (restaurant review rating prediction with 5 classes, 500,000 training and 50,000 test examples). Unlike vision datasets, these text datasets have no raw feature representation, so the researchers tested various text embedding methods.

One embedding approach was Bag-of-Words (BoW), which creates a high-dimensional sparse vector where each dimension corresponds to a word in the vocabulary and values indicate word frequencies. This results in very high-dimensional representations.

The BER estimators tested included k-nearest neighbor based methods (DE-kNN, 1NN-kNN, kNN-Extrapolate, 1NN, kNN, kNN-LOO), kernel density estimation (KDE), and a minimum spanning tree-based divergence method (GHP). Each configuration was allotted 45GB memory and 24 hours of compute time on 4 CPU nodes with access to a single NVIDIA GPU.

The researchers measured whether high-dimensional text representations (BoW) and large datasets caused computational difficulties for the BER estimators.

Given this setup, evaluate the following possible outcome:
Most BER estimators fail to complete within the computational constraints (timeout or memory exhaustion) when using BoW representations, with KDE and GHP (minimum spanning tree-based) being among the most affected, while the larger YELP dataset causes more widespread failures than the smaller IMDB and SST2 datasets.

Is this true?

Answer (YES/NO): NO